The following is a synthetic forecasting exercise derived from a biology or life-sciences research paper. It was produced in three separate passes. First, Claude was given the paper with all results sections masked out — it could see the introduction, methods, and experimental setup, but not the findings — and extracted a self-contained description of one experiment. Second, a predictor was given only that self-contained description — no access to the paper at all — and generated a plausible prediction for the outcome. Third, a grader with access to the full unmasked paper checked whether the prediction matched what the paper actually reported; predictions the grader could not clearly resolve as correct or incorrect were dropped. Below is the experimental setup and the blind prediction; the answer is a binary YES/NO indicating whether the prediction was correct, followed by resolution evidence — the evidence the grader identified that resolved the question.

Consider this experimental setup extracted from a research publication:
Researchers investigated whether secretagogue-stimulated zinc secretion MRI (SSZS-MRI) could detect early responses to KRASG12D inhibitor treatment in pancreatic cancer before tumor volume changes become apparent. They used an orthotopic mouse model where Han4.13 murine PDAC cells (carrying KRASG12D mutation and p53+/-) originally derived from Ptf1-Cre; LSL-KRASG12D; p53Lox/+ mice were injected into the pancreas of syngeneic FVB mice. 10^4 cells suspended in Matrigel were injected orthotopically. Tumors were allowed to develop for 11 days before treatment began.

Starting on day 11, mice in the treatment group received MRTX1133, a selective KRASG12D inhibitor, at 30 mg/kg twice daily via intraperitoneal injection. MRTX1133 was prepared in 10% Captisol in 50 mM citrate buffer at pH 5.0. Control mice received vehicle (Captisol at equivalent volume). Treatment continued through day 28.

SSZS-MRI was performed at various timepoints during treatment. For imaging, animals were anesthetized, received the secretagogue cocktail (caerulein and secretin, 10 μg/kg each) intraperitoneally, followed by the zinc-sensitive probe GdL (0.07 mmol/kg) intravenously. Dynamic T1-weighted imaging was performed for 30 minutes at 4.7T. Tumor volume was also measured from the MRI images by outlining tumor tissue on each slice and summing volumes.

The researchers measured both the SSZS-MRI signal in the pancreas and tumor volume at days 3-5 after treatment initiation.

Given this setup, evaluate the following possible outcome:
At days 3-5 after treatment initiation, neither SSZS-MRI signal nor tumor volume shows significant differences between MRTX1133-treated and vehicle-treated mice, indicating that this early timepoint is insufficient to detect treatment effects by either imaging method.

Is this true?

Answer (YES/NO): NO